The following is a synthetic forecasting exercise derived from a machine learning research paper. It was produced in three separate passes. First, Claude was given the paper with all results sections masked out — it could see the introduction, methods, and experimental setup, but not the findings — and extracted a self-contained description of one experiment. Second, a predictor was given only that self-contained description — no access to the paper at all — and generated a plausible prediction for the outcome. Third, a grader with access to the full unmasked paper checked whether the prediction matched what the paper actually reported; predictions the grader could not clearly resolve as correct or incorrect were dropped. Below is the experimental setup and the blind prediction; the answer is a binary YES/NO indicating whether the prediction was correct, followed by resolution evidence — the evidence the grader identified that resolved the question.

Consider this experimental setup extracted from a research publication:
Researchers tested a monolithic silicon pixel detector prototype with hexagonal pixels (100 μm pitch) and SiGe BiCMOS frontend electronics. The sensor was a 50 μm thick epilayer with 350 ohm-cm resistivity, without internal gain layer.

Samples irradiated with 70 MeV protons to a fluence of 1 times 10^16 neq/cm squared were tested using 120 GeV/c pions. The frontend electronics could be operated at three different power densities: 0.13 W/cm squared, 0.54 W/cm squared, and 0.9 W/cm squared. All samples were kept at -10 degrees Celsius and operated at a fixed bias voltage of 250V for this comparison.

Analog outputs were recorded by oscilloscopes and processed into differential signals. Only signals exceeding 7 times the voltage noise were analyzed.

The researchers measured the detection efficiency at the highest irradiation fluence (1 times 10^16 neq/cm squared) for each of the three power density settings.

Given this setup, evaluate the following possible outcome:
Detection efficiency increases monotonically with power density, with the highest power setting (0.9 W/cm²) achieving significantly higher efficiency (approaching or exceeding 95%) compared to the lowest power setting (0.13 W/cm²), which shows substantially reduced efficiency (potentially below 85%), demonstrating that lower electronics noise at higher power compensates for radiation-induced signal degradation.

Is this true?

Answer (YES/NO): NO